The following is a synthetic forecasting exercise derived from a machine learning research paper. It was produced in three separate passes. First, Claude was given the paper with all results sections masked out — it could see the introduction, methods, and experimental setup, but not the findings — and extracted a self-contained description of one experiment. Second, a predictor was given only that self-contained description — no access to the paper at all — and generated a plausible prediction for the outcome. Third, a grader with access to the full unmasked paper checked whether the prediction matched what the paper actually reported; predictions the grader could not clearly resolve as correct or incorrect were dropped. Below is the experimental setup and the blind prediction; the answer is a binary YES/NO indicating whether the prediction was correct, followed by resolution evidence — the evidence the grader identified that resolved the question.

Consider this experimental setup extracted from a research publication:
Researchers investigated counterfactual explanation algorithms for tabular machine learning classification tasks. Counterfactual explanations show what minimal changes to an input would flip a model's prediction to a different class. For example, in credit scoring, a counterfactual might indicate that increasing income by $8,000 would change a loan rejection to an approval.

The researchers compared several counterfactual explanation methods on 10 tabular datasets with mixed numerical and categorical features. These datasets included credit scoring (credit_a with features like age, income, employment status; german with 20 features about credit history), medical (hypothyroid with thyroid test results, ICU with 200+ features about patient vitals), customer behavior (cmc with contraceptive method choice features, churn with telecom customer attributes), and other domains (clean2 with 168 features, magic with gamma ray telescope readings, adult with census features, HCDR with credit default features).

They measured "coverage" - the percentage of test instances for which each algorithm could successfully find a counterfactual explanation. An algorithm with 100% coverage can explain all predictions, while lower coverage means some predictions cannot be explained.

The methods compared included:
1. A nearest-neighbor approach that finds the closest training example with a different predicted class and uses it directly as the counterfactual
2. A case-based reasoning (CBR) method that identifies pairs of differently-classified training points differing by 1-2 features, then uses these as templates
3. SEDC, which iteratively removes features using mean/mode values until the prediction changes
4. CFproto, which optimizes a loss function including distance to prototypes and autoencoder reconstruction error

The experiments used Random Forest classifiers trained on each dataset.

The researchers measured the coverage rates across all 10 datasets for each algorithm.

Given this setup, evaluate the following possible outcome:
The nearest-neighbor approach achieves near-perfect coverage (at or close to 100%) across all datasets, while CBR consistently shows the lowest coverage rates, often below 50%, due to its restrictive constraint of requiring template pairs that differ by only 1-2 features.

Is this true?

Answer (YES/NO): YES